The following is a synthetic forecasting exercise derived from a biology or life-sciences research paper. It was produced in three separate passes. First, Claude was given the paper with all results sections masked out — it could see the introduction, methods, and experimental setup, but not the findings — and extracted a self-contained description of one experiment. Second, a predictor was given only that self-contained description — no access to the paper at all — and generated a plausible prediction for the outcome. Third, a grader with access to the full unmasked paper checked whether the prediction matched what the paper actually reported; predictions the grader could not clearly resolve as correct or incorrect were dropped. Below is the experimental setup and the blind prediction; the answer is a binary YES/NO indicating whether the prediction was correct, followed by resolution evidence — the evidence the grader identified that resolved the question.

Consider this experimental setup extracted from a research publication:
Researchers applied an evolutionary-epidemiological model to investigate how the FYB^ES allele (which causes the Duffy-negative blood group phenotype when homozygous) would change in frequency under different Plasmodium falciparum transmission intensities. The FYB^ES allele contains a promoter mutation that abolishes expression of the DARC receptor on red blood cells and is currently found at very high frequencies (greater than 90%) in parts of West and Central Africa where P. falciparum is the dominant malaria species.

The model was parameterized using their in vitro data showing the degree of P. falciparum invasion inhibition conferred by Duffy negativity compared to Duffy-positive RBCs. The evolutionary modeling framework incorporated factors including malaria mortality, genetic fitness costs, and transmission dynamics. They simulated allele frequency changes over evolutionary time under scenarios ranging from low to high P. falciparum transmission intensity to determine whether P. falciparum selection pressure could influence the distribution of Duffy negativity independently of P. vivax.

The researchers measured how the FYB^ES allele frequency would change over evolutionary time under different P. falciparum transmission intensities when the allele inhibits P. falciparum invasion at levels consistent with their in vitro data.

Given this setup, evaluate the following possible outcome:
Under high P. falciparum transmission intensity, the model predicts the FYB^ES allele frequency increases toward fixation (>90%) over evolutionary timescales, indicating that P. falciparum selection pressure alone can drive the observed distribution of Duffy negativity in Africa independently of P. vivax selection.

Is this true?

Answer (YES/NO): NO